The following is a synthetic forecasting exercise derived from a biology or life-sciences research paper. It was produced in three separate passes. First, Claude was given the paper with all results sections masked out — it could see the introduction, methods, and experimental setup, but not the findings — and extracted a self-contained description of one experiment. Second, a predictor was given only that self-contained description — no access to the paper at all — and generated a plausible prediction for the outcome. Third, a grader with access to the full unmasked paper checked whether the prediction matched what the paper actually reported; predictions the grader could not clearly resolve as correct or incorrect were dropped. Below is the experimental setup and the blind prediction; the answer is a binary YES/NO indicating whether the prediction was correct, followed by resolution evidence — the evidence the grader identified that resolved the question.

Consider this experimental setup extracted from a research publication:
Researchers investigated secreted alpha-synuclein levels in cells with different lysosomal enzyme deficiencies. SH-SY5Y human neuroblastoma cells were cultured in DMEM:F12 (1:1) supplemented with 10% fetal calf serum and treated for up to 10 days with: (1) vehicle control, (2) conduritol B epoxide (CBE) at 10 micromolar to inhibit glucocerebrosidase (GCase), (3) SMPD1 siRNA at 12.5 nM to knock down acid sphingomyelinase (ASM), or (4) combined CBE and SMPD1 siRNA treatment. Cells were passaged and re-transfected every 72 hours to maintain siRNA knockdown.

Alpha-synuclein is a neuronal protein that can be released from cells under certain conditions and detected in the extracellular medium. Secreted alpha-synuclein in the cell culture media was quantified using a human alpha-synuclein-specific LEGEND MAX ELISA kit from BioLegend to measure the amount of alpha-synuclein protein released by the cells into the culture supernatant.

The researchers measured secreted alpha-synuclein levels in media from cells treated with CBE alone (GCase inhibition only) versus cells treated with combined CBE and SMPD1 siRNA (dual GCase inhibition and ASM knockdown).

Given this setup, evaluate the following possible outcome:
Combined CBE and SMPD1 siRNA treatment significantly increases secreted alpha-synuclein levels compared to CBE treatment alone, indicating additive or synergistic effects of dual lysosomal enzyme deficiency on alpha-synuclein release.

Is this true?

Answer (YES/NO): NO